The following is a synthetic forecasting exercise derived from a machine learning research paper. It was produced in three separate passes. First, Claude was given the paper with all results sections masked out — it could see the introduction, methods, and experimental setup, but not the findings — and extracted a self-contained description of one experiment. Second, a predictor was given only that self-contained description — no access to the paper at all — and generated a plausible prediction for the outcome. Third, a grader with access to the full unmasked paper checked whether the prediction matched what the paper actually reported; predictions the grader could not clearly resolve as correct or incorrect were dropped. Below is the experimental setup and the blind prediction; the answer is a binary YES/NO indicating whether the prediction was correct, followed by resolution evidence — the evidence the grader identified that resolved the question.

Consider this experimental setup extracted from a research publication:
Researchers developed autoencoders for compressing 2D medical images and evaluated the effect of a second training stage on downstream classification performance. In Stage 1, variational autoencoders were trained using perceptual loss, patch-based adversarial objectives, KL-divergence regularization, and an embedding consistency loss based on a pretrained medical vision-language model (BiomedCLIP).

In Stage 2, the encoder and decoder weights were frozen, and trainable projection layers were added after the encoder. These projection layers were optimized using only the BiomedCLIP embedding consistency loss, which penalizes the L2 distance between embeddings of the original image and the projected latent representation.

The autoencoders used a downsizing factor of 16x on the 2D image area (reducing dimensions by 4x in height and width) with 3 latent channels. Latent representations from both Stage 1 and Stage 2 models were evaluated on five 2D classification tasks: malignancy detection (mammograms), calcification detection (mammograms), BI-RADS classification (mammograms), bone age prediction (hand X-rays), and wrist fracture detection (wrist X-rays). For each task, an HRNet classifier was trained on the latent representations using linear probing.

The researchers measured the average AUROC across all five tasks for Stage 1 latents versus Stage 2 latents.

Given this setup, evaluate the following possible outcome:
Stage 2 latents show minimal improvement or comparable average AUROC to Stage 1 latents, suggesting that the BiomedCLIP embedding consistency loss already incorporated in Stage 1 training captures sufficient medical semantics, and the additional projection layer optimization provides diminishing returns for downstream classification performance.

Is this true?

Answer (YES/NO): NO